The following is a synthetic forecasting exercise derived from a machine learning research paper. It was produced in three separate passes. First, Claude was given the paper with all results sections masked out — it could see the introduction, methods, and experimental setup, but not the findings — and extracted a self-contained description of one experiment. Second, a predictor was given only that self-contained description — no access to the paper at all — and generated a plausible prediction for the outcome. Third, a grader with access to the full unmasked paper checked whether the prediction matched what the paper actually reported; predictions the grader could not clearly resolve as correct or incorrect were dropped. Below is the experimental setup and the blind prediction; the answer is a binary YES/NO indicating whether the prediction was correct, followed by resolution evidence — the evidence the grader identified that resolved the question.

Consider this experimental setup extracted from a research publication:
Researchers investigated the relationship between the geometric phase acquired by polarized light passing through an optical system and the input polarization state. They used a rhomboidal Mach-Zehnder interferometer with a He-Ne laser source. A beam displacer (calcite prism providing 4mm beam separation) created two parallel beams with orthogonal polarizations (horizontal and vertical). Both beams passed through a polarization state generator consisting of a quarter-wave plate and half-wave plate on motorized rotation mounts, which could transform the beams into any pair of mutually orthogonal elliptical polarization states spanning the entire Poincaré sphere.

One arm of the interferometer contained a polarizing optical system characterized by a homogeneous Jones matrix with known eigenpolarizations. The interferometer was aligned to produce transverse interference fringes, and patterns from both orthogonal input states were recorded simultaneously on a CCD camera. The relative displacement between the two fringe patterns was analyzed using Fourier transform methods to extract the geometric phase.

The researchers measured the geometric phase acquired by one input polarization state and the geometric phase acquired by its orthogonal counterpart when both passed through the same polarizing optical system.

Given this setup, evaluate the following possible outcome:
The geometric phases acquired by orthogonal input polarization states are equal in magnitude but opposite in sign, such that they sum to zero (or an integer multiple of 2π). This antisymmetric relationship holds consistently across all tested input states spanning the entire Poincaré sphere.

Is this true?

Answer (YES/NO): YES